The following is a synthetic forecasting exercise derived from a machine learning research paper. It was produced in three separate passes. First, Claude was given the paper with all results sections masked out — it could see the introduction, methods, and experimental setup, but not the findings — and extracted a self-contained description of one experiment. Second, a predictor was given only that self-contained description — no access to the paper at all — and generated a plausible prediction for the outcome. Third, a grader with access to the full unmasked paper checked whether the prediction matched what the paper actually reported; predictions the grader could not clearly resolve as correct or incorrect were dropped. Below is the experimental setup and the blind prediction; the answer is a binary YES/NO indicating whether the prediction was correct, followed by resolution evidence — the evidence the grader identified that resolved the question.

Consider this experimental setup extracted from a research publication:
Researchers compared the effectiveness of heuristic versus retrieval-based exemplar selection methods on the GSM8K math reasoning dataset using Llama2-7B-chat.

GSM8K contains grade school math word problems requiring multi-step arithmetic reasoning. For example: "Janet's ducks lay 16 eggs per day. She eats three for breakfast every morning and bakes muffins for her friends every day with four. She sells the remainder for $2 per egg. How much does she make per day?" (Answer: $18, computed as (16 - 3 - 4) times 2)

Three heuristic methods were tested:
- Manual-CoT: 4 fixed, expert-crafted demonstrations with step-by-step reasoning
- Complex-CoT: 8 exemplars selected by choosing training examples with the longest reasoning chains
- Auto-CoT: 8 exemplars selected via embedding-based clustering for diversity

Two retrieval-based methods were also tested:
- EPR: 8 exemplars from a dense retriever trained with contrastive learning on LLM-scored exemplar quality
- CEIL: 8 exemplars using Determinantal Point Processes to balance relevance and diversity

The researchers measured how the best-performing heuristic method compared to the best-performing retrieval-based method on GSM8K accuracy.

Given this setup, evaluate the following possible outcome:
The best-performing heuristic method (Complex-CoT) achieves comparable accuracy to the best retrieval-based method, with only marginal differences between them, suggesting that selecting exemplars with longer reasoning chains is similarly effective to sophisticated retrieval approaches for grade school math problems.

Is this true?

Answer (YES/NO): NO